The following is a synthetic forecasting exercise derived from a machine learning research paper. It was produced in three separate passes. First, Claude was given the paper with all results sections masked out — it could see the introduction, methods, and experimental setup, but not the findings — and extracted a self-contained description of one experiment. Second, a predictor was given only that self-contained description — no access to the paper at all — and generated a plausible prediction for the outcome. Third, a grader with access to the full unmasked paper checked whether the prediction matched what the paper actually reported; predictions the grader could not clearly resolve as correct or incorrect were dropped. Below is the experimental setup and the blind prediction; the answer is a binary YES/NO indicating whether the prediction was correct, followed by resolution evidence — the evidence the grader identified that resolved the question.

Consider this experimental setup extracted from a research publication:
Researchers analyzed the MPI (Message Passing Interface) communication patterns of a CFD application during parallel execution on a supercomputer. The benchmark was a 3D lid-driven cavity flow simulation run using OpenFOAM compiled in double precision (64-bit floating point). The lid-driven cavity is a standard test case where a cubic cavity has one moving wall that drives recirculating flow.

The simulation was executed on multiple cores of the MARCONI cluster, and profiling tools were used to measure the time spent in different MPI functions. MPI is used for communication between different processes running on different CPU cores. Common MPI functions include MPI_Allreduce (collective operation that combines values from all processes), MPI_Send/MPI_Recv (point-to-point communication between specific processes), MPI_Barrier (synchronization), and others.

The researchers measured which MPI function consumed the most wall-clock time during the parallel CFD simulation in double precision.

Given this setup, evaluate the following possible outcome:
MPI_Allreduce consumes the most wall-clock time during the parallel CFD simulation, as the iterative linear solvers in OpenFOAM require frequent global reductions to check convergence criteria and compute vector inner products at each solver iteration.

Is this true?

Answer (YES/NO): YES